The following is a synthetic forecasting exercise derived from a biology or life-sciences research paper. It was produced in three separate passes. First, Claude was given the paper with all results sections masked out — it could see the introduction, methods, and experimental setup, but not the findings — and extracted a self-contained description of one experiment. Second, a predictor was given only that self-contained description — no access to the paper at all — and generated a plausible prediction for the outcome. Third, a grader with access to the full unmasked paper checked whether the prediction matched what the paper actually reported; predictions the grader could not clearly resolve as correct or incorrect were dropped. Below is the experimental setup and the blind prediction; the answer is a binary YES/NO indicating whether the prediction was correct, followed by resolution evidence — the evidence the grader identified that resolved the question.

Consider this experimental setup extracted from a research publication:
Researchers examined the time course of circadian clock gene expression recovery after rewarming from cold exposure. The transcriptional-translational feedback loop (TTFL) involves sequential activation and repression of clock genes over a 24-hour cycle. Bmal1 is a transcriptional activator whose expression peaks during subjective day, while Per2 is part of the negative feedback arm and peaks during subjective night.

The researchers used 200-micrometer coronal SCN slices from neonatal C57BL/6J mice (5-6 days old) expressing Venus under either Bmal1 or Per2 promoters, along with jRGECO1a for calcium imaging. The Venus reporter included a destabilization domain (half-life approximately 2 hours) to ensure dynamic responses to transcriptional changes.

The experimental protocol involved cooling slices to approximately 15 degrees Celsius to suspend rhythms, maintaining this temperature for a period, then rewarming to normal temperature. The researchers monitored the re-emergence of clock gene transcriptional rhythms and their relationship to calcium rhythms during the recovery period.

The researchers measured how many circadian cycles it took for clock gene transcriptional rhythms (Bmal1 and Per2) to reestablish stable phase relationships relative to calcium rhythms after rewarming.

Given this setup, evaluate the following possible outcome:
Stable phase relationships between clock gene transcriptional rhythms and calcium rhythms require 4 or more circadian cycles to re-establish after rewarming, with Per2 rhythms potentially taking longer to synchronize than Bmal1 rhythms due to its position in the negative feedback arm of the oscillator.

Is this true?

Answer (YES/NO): NO